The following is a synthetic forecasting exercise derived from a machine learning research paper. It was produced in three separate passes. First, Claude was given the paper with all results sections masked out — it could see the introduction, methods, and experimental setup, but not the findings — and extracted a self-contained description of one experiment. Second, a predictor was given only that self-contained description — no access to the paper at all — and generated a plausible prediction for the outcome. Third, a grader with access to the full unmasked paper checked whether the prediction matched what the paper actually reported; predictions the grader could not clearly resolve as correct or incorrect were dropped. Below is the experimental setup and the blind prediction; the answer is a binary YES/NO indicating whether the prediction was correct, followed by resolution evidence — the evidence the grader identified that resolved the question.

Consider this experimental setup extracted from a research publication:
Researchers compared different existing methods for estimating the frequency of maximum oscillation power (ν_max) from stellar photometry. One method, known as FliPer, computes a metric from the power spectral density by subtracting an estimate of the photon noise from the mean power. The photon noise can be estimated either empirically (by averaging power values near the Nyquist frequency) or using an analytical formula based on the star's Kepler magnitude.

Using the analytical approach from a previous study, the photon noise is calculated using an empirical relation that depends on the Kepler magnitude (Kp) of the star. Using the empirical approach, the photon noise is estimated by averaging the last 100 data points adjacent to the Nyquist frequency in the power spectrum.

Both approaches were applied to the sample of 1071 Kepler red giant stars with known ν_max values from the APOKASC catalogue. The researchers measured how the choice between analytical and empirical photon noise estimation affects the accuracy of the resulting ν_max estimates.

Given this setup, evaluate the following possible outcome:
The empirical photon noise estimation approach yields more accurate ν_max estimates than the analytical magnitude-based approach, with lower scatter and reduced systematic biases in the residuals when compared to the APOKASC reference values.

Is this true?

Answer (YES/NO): NO